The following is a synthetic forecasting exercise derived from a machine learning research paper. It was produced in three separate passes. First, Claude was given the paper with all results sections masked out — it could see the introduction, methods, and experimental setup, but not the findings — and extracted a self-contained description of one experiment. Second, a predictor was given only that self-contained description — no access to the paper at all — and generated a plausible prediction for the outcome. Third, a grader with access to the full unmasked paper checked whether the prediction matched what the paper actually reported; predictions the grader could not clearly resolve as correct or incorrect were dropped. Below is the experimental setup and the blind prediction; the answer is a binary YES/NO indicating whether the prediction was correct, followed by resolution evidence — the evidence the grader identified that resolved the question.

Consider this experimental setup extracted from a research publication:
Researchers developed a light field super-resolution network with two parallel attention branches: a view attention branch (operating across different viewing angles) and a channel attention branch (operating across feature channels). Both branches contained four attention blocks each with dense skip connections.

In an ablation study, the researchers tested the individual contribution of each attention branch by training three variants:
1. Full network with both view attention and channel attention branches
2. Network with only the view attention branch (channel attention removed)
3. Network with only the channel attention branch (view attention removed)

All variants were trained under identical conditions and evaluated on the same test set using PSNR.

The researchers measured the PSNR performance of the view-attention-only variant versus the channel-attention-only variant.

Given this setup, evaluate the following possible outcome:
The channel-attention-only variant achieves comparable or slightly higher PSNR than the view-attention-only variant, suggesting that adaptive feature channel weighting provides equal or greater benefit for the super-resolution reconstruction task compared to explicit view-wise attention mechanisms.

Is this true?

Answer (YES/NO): NO